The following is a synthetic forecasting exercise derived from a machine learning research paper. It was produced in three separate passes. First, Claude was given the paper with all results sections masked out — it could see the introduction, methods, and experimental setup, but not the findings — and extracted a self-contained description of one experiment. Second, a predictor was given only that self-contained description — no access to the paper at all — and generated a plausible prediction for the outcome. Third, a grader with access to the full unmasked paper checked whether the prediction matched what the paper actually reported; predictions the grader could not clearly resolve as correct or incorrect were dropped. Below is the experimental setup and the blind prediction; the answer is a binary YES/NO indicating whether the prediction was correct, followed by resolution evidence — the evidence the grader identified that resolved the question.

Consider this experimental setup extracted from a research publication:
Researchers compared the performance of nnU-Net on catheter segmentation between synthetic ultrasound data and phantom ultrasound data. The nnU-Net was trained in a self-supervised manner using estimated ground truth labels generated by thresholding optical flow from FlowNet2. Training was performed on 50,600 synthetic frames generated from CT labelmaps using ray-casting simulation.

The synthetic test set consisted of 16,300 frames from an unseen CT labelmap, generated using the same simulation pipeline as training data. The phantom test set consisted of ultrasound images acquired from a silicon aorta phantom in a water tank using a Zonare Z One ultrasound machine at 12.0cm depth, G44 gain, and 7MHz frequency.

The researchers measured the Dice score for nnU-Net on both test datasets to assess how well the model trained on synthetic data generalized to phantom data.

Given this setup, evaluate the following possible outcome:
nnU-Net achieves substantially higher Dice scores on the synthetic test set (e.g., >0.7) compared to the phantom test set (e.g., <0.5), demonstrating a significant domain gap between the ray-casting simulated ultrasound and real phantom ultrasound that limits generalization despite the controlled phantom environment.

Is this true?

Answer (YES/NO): NO